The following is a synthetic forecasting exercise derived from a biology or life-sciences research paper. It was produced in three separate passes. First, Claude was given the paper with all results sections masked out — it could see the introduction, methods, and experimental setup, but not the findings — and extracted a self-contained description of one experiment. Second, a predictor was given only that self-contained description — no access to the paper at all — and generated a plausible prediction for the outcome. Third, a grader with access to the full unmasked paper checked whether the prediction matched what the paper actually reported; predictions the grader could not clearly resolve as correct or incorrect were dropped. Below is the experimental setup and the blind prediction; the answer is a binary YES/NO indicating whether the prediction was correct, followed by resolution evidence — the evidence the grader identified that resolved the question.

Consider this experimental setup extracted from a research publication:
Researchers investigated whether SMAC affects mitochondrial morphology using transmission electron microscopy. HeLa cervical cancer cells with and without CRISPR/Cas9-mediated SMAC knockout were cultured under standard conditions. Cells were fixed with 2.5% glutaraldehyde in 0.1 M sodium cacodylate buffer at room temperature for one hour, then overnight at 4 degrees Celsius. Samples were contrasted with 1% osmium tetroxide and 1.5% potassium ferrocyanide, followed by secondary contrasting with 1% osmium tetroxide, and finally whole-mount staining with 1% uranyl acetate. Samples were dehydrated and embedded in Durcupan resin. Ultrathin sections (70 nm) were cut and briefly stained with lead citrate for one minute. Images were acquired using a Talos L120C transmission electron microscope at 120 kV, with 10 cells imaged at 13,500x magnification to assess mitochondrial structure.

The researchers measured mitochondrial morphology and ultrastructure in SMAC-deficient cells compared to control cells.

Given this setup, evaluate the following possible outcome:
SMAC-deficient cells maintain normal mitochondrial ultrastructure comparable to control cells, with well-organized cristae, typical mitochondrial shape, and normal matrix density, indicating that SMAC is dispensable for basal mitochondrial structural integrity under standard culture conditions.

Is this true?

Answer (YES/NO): NO